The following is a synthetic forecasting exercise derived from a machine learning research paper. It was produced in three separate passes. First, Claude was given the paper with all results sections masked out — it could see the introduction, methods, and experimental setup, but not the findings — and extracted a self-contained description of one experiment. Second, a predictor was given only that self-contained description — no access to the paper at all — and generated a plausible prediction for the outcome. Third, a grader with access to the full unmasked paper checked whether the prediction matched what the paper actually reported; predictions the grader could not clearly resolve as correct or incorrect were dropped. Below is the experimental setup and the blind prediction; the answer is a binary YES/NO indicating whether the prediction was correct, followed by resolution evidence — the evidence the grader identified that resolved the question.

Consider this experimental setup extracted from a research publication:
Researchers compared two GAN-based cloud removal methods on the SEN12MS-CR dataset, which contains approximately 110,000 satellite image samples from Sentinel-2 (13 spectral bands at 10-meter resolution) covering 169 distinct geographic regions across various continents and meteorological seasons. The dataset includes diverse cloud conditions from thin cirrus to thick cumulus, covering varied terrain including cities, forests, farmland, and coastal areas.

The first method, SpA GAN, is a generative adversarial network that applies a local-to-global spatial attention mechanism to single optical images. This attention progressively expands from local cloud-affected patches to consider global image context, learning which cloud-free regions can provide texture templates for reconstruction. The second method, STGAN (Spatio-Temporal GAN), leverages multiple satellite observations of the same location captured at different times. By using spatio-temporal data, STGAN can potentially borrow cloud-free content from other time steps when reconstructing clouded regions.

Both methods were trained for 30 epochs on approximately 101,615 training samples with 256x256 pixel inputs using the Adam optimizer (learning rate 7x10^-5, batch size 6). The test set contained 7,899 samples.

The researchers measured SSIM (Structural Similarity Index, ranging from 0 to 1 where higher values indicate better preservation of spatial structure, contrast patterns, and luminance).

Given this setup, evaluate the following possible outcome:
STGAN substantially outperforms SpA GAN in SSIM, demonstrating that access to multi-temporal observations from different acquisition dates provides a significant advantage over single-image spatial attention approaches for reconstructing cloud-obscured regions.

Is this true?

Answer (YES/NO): YES